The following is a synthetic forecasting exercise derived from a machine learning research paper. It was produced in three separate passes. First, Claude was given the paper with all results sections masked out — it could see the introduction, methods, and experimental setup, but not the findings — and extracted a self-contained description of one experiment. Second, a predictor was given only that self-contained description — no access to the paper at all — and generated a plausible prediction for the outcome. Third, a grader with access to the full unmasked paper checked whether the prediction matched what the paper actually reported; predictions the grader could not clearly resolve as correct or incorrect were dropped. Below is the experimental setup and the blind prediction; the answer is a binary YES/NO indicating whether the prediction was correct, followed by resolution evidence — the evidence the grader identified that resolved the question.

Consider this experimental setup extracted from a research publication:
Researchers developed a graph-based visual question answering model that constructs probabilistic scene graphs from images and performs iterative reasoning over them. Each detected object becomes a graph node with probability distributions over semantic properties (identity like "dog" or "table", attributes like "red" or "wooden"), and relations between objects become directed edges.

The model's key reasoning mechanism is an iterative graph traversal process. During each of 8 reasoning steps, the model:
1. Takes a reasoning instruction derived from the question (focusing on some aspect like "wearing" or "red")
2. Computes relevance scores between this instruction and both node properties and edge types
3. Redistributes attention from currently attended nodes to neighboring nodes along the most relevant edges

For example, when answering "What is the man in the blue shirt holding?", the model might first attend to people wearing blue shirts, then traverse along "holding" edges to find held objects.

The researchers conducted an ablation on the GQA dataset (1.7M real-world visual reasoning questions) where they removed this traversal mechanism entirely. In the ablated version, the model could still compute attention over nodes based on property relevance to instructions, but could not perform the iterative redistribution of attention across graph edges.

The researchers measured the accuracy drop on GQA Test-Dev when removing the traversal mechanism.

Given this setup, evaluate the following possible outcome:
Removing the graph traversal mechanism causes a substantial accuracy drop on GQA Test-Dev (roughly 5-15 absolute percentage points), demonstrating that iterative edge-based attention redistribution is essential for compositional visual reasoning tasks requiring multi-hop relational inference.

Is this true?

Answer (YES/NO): YES